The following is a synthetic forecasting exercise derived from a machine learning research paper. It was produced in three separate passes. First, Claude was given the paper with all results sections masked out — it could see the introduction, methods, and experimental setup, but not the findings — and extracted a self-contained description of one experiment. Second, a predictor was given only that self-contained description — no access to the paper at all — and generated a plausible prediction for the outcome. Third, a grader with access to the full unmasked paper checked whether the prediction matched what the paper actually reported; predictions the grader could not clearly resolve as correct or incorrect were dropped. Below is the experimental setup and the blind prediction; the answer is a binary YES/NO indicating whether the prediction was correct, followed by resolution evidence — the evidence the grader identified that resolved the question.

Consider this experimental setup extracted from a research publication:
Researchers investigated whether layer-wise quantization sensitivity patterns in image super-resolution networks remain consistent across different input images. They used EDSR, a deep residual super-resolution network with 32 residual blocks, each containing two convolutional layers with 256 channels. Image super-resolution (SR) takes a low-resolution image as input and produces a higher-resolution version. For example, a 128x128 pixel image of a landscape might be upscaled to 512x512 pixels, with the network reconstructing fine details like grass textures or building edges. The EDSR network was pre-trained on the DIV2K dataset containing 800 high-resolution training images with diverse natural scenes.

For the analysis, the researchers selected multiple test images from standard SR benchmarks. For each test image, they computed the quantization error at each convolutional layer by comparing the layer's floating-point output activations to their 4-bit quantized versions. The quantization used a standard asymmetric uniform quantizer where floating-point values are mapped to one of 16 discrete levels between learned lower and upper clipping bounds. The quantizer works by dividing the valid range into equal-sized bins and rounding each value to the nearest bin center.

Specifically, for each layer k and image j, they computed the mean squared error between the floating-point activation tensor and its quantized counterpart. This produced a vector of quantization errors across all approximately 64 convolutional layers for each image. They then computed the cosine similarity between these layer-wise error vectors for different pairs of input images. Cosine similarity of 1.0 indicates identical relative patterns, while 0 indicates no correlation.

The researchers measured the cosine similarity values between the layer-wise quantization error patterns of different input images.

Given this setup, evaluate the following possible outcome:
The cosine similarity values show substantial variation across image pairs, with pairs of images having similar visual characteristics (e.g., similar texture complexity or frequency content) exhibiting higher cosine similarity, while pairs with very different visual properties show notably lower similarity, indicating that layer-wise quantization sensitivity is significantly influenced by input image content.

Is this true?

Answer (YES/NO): NO